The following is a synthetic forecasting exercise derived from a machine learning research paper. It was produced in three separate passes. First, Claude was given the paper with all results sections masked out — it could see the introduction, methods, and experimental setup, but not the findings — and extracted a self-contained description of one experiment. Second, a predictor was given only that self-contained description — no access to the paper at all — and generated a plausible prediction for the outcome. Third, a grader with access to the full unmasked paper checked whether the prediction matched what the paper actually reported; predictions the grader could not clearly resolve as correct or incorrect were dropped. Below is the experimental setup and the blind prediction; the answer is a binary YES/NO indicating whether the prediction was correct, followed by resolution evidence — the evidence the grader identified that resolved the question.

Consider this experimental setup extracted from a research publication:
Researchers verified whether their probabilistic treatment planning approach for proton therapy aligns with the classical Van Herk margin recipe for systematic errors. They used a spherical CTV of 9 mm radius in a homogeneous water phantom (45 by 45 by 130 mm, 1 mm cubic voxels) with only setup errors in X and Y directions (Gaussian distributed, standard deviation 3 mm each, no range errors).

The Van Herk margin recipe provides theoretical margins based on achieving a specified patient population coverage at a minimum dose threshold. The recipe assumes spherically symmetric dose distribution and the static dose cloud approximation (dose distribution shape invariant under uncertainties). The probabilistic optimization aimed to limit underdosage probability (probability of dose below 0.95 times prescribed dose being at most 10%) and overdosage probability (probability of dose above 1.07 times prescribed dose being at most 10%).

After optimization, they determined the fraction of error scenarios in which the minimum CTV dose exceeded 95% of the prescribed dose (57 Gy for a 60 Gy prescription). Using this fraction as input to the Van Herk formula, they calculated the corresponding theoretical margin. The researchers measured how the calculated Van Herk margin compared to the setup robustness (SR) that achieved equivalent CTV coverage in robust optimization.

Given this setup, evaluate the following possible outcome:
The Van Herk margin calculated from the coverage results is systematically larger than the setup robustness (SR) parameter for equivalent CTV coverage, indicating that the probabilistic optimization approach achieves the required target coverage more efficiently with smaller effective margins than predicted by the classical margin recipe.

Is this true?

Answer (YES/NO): NO